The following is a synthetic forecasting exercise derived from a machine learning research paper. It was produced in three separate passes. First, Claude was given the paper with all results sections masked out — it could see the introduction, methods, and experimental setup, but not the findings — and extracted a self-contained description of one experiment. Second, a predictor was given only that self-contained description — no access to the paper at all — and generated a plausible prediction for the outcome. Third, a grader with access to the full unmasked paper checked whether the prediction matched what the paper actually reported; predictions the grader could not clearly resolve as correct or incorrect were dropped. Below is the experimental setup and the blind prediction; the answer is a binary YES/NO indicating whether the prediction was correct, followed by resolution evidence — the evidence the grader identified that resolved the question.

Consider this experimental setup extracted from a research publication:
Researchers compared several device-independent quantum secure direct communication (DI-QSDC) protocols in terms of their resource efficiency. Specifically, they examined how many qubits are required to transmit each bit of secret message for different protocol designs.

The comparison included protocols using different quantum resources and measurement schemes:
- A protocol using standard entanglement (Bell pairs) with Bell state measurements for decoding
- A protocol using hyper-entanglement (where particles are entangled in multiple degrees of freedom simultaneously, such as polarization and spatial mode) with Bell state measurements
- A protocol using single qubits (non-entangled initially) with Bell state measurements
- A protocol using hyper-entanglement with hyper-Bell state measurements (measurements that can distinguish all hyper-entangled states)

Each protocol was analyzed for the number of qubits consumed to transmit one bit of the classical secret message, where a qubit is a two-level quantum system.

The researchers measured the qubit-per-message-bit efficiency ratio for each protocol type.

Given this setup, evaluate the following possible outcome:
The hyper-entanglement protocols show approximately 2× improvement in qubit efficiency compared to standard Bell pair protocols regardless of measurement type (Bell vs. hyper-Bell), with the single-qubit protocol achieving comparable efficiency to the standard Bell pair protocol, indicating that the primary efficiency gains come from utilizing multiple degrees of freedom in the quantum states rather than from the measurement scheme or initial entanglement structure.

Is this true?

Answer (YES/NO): NO